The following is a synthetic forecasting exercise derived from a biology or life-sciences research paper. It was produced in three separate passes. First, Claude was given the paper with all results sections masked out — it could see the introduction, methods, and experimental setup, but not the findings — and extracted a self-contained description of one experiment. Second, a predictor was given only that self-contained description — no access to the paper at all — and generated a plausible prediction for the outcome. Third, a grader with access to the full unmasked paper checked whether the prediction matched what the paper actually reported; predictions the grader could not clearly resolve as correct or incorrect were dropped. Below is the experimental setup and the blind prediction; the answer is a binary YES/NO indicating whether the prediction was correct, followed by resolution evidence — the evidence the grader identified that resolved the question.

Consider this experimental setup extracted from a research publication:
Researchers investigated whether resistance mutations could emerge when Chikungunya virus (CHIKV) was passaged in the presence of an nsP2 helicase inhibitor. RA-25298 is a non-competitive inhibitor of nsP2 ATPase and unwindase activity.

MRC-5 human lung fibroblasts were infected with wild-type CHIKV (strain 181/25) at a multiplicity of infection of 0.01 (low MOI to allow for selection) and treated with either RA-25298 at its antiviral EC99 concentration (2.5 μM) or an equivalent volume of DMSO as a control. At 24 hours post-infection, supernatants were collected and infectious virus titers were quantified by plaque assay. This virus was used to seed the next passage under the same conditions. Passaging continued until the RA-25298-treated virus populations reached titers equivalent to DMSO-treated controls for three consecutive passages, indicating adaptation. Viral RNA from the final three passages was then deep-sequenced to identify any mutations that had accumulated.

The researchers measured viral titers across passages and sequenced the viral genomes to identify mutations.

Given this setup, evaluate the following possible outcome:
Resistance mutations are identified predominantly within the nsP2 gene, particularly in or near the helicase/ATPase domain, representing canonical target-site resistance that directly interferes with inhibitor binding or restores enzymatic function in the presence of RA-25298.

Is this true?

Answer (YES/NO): YES